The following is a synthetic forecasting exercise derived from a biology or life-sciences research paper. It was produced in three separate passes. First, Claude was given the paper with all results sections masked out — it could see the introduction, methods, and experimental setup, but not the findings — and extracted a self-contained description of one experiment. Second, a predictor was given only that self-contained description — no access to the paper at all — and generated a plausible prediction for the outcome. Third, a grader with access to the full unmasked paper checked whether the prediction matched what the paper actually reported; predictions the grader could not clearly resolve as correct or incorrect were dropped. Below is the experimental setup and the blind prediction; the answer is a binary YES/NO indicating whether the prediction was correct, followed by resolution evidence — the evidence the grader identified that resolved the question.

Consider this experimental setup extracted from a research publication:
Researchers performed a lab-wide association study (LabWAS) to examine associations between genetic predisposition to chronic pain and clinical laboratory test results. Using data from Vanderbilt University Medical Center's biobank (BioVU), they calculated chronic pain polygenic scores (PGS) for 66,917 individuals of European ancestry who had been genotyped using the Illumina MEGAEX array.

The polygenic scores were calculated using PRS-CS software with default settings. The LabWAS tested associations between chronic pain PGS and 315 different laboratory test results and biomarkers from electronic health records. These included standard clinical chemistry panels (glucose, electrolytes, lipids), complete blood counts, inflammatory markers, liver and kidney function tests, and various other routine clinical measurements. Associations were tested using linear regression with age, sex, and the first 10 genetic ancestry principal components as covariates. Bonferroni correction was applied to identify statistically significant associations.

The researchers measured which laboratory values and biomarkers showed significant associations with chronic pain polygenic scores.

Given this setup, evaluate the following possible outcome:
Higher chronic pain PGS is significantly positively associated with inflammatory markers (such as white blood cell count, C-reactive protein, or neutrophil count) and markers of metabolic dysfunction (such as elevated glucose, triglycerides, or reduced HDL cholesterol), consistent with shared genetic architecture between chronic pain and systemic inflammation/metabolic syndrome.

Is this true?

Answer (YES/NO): YES